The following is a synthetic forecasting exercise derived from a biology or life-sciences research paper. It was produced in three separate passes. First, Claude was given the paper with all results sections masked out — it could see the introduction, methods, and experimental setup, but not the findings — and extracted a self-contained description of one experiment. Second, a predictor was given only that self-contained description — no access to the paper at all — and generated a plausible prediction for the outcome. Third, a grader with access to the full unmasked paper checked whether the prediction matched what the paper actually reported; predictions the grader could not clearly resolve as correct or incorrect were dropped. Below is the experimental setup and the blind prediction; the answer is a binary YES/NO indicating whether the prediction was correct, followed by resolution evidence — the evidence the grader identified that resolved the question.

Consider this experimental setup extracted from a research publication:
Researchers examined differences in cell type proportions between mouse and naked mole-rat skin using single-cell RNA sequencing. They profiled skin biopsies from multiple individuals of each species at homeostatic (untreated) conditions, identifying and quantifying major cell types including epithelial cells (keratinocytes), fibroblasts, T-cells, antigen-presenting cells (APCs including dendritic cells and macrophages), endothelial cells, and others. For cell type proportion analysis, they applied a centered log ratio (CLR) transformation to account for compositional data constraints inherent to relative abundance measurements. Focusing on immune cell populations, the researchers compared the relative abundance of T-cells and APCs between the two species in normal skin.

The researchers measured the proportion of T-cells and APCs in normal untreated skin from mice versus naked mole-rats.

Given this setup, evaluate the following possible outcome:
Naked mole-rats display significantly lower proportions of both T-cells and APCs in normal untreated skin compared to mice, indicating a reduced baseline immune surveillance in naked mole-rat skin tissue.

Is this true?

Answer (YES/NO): NO